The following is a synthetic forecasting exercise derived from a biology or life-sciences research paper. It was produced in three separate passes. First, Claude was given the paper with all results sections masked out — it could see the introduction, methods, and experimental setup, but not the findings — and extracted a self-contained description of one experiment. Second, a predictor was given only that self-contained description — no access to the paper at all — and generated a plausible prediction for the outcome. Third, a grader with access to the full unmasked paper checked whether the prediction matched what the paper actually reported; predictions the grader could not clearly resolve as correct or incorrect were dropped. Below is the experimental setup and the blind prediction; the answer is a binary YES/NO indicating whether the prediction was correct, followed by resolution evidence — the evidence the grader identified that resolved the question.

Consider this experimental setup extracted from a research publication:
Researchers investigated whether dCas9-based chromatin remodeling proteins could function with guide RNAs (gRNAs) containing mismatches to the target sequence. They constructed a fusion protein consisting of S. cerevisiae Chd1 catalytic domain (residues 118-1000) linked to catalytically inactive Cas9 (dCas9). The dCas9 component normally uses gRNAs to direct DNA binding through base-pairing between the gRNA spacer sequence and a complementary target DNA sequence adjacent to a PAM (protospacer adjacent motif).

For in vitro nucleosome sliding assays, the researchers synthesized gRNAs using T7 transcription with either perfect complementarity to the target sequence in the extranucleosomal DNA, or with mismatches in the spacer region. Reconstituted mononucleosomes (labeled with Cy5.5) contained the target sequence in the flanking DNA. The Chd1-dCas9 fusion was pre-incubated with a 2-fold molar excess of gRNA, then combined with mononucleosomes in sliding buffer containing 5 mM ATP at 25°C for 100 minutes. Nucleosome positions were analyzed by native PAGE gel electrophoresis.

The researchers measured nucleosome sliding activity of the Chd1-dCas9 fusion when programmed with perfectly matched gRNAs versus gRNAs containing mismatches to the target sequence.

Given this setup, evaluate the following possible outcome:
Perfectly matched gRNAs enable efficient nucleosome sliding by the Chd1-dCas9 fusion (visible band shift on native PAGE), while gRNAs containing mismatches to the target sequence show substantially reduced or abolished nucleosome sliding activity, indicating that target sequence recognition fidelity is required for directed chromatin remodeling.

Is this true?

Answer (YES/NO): NO